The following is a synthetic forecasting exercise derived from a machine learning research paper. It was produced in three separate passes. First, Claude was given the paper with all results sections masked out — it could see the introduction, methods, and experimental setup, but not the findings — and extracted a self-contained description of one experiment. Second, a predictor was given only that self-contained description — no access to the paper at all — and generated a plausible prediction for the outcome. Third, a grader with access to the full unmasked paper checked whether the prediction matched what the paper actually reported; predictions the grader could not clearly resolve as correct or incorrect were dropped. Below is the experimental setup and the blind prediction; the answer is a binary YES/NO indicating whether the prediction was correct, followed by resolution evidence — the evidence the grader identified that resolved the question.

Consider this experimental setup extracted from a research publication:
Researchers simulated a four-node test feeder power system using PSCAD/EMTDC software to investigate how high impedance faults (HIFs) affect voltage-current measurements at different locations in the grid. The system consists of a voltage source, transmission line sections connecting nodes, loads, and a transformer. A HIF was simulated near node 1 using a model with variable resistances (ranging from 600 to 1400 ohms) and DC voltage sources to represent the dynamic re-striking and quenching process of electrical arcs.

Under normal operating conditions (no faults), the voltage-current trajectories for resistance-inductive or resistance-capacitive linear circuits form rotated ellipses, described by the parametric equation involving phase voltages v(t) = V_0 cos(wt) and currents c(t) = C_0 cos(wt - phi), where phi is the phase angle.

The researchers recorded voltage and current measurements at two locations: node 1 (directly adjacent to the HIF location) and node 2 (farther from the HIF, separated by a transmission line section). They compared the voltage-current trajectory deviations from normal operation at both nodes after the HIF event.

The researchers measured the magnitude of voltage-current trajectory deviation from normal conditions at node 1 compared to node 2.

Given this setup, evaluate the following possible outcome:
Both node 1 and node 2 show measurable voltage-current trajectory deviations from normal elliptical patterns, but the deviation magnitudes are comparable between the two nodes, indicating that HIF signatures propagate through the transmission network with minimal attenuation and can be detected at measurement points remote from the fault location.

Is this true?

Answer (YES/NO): NO